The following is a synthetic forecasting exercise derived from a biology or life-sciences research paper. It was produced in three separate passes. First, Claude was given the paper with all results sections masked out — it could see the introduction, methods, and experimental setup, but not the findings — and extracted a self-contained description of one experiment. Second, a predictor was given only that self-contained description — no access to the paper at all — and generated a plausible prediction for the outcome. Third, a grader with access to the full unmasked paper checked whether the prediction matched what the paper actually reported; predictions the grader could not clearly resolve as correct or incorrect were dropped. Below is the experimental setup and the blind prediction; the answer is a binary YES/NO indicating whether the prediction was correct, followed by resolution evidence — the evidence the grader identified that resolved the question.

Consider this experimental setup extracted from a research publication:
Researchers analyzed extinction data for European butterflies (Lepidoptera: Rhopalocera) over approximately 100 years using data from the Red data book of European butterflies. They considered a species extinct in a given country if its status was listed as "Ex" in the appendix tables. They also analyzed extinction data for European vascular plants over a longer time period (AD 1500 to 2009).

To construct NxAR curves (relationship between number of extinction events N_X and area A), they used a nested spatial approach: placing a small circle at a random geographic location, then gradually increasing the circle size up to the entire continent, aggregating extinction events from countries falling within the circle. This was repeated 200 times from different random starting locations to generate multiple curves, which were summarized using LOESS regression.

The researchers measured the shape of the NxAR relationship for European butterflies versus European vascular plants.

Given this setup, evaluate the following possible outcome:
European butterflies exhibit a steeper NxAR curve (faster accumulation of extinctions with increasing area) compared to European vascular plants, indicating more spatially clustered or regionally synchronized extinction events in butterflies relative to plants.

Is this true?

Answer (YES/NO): NO